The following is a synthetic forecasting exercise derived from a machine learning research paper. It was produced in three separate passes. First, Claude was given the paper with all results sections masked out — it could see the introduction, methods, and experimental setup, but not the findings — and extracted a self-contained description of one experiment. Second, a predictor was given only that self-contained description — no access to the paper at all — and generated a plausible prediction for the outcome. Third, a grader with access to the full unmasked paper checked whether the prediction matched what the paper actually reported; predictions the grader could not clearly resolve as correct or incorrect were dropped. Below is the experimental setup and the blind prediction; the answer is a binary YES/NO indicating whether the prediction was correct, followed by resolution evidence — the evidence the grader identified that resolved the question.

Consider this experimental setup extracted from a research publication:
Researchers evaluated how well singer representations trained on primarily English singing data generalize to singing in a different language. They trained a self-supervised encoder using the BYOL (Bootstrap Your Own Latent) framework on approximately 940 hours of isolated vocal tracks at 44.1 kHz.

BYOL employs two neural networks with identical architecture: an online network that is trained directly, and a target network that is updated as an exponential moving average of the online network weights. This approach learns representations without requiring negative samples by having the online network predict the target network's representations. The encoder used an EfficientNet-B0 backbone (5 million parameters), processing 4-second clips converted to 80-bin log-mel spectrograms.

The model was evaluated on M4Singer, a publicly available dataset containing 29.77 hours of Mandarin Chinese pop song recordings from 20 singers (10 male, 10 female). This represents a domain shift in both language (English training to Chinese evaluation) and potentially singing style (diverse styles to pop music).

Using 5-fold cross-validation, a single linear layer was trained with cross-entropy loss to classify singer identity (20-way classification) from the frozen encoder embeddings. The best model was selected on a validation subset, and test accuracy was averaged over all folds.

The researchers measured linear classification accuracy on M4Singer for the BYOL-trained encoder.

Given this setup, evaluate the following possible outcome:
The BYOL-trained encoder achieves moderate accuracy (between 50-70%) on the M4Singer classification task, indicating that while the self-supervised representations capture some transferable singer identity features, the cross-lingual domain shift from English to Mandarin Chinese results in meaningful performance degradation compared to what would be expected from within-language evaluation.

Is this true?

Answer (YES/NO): NO